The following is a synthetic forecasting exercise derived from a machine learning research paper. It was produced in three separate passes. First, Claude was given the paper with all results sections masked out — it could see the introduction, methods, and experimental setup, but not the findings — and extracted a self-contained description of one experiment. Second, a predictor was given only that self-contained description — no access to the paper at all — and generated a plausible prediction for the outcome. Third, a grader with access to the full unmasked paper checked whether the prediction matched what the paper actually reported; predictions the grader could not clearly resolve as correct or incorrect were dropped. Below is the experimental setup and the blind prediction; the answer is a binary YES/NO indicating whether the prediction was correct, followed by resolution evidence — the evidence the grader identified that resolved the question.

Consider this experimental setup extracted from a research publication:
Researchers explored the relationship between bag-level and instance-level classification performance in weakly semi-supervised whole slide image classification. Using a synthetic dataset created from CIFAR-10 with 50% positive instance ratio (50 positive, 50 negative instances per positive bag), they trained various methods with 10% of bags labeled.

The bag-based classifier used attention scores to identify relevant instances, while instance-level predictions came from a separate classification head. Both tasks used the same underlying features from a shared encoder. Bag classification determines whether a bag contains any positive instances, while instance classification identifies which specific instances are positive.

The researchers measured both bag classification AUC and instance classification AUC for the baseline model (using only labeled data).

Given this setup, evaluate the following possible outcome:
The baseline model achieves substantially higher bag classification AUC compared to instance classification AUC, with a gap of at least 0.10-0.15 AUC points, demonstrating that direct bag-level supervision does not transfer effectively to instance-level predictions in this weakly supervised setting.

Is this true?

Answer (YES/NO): YES